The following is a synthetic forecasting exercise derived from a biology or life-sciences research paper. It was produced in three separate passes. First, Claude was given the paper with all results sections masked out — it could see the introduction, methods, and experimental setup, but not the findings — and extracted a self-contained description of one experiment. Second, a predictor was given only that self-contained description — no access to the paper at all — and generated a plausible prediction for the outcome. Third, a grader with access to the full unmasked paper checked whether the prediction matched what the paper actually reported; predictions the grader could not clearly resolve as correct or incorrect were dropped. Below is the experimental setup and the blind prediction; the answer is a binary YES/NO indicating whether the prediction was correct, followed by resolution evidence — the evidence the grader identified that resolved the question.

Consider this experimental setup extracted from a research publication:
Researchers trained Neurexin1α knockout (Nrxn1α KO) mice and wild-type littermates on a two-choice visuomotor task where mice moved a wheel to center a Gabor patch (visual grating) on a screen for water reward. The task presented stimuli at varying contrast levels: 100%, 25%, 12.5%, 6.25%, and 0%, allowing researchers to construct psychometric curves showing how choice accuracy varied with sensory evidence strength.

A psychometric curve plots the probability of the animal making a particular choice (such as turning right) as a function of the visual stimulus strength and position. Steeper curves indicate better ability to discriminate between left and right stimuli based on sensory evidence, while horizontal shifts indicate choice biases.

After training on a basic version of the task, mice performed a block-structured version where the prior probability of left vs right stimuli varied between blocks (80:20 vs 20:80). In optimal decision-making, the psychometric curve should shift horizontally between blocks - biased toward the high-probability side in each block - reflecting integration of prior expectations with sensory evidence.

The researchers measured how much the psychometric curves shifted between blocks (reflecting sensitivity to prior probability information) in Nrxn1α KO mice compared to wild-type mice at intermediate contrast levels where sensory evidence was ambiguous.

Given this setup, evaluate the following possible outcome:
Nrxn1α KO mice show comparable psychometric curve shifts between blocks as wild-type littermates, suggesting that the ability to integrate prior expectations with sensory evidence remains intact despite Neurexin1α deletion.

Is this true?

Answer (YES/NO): NO